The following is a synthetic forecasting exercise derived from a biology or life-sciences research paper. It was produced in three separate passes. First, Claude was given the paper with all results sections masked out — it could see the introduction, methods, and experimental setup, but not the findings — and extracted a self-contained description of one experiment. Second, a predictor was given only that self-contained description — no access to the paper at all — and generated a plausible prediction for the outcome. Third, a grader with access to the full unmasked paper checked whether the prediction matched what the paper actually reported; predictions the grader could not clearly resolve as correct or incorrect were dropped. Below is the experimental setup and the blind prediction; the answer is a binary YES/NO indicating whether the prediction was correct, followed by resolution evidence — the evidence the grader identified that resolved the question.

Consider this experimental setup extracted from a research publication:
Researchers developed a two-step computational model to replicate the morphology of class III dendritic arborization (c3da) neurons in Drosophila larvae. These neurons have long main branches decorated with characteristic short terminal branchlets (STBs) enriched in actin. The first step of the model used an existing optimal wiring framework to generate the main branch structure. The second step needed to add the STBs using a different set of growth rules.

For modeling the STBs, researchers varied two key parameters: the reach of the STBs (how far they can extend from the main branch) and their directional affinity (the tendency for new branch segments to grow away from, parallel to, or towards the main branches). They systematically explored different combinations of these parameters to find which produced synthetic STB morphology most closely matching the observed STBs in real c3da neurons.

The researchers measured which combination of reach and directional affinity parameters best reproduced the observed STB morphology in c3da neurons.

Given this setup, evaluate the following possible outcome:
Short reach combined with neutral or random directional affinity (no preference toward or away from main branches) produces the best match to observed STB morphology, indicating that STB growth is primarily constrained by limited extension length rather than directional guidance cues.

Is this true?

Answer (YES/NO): NO